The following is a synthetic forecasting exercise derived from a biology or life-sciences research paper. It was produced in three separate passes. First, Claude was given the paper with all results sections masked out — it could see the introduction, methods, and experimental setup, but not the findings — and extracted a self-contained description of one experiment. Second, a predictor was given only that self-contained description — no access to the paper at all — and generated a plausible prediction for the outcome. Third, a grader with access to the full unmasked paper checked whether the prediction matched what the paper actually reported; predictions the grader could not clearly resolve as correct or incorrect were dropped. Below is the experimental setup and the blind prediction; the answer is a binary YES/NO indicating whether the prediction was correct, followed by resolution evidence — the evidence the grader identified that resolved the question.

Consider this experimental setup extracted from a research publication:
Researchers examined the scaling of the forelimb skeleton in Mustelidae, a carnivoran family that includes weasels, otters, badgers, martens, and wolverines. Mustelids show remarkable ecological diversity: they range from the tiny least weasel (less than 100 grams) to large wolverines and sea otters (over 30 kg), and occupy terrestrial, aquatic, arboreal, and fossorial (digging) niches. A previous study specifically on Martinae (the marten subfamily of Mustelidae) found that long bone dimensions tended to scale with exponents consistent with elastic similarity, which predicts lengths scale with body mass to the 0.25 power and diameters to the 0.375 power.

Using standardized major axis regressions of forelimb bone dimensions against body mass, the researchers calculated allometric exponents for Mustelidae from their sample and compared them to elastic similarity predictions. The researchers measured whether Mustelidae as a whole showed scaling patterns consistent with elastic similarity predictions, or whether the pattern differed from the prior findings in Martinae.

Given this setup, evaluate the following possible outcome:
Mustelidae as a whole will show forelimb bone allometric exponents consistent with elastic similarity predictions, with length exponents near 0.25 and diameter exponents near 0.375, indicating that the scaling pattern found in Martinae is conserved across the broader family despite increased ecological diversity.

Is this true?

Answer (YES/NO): NO